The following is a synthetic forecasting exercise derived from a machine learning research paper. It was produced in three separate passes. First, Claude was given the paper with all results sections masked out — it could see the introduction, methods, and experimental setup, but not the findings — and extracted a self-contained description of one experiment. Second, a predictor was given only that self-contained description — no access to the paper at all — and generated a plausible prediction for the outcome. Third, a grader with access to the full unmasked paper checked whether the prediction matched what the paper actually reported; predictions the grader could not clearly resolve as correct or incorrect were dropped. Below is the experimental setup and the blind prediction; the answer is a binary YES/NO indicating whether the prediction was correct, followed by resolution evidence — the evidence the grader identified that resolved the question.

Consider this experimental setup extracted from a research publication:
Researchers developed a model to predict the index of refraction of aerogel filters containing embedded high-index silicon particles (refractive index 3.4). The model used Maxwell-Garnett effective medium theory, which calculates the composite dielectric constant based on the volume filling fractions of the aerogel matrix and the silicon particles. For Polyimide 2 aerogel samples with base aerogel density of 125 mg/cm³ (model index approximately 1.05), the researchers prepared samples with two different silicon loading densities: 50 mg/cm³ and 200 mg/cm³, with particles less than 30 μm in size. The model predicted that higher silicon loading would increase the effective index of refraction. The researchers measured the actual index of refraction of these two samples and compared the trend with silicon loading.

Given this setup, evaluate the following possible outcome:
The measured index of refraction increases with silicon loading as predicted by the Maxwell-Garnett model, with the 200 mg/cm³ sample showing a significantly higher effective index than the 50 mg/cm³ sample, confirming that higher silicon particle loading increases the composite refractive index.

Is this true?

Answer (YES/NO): YES